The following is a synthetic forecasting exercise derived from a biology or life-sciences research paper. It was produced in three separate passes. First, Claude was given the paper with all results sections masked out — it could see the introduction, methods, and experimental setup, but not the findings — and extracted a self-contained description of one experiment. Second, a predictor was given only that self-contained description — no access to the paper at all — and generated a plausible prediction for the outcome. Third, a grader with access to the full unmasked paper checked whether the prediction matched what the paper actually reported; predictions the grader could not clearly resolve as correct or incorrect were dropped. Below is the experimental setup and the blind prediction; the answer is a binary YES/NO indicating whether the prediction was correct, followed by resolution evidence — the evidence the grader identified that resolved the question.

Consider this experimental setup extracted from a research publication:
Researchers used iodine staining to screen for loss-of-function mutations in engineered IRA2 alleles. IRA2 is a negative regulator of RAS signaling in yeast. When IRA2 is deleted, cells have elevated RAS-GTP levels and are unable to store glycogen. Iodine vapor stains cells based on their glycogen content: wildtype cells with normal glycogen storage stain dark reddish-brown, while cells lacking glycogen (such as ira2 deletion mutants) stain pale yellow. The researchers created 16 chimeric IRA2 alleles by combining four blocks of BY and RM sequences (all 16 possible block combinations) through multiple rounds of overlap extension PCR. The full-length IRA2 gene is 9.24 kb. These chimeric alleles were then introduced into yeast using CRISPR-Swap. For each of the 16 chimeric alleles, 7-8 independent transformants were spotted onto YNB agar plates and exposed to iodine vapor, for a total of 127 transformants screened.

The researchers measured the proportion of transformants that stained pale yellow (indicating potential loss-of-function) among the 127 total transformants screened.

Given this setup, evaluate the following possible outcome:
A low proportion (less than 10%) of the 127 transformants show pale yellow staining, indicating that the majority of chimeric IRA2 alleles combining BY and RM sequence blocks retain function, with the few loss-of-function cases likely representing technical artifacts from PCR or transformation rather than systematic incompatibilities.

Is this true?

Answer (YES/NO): YES